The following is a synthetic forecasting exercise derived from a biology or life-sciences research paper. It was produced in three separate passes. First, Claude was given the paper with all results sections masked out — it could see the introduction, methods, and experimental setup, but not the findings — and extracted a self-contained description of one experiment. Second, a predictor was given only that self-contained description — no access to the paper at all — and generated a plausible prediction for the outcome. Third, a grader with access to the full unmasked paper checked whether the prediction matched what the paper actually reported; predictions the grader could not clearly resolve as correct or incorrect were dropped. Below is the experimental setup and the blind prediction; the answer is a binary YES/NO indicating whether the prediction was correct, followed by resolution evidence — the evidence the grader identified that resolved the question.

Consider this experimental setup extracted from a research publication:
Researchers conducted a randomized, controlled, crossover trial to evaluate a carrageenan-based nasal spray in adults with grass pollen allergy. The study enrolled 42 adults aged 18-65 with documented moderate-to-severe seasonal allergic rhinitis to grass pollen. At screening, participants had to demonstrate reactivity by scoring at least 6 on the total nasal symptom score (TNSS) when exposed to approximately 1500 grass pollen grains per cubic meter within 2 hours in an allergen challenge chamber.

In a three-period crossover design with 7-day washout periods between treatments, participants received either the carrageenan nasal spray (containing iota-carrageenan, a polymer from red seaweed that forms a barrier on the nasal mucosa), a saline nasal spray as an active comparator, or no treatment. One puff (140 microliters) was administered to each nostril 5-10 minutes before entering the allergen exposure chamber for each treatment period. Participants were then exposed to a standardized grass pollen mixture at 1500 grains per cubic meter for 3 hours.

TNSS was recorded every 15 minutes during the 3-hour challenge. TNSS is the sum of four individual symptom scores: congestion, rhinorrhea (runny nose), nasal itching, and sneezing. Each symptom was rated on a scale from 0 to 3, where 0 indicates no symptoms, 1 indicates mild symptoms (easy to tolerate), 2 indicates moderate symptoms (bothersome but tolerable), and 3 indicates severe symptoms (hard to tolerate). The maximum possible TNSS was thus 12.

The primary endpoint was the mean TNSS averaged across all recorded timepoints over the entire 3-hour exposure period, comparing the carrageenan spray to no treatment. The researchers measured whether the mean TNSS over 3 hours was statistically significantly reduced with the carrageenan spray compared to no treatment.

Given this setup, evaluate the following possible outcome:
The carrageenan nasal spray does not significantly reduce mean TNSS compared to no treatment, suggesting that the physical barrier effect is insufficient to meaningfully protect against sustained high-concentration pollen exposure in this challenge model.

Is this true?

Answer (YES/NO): YES